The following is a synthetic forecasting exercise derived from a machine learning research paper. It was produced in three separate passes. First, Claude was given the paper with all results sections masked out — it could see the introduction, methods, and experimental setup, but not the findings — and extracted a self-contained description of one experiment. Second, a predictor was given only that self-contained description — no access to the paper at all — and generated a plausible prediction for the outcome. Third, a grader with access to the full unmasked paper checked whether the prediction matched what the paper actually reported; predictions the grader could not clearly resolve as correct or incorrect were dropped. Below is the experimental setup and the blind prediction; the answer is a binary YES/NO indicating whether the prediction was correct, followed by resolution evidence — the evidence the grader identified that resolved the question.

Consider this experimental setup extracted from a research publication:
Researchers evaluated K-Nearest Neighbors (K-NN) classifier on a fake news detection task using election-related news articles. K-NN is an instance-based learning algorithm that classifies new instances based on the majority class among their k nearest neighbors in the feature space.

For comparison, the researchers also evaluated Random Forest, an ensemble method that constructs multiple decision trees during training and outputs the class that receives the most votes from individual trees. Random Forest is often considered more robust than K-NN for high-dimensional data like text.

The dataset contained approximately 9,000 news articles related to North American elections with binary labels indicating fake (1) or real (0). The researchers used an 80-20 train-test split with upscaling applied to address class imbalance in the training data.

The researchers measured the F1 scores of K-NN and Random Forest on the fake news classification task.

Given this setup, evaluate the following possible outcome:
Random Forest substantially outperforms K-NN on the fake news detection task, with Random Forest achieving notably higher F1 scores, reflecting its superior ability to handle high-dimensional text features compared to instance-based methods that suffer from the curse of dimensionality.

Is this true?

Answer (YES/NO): NO